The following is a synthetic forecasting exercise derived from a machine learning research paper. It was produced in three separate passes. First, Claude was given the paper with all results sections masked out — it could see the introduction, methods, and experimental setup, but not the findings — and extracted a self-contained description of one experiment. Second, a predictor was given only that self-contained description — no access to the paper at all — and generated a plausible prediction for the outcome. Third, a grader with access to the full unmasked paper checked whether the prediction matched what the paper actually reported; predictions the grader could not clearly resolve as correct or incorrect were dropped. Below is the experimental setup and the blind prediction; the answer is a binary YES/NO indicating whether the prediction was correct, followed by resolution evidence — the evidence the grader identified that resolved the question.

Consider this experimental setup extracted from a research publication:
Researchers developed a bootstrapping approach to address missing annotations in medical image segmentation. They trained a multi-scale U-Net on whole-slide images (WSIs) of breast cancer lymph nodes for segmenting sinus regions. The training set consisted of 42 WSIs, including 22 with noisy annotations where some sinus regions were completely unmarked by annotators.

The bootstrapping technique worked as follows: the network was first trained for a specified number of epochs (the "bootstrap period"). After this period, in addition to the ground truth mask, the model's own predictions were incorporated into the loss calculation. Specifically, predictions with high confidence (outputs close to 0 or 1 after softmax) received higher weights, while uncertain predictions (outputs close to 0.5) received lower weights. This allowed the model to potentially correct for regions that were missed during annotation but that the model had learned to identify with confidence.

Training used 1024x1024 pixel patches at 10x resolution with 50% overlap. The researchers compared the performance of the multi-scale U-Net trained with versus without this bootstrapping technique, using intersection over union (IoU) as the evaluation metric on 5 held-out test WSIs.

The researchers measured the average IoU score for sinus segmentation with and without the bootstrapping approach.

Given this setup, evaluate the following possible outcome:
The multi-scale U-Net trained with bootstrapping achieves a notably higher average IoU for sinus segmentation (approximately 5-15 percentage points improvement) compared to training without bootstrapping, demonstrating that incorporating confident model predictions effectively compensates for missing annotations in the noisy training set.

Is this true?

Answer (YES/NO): NO